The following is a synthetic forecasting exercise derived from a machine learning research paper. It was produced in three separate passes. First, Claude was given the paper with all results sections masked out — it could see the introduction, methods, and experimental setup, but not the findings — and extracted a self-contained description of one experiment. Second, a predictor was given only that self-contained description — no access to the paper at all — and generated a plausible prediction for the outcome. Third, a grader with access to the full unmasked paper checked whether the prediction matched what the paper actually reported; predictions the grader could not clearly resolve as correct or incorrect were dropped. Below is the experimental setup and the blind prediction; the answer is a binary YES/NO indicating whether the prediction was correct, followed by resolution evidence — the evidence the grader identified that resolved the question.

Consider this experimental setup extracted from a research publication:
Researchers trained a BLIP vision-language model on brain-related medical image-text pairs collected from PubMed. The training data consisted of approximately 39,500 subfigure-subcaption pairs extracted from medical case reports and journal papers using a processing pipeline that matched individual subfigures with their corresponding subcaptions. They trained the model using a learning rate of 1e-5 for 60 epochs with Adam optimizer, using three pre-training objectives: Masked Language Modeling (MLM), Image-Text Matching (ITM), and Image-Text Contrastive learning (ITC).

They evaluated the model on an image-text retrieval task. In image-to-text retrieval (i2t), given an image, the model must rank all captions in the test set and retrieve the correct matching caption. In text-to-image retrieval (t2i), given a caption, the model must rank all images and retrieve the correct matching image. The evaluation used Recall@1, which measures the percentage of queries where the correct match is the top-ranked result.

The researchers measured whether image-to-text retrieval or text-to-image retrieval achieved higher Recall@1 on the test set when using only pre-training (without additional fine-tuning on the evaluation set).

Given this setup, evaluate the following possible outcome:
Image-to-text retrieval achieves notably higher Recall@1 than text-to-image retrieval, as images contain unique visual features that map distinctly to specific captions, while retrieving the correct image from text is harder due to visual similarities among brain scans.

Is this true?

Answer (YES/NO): NO